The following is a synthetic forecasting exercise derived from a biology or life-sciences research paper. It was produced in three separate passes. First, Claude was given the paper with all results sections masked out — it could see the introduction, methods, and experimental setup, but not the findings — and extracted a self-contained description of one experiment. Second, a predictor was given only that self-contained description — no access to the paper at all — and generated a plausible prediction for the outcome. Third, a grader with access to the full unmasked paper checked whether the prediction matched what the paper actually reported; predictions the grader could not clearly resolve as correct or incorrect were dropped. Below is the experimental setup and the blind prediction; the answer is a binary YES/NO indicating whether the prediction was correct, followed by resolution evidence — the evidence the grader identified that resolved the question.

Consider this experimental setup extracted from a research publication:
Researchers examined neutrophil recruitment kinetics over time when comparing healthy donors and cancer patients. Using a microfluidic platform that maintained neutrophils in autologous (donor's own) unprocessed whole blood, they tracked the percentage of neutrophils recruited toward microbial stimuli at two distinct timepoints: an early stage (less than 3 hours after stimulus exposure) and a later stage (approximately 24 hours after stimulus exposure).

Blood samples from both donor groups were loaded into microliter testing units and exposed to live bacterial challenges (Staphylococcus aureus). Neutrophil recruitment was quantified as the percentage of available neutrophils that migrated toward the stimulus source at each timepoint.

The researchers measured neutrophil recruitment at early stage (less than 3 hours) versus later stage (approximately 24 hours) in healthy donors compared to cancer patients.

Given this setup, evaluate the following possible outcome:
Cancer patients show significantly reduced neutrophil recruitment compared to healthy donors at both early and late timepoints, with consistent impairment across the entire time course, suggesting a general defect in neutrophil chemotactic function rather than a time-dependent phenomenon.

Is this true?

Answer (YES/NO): NO